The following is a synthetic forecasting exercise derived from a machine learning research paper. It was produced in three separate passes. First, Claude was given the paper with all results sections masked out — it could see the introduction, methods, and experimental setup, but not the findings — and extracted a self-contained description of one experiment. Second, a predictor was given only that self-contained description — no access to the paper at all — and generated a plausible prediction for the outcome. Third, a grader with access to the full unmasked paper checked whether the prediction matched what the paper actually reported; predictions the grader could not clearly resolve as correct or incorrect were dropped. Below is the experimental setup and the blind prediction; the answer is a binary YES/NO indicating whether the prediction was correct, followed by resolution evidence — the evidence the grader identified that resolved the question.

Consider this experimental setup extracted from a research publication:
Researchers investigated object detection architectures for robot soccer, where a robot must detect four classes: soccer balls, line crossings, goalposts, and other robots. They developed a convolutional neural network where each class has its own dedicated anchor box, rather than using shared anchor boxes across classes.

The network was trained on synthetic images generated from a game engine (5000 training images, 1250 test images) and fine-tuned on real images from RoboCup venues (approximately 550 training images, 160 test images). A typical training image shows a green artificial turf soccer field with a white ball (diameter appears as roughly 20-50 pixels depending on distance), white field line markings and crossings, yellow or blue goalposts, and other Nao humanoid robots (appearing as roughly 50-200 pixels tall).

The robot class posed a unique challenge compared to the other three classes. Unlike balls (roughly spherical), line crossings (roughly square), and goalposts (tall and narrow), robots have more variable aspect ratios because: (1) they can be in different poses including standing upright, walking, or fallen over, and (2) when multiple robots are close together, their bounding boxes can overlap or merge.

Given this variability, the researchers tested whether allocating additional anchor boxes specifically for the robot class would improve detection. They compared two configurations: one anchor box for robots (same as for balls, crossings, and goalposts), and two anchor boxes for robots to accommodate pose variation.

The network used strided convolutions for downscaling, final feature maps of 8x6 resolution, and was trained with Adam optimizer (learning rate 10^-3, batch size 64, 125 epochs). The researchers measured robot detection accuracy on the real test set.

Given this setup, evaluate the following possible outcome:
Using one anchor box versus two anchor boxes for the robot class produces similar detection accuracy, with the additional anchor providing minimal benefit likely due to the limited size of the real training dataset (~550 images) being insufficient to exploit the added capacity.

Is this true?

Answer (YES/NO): NO